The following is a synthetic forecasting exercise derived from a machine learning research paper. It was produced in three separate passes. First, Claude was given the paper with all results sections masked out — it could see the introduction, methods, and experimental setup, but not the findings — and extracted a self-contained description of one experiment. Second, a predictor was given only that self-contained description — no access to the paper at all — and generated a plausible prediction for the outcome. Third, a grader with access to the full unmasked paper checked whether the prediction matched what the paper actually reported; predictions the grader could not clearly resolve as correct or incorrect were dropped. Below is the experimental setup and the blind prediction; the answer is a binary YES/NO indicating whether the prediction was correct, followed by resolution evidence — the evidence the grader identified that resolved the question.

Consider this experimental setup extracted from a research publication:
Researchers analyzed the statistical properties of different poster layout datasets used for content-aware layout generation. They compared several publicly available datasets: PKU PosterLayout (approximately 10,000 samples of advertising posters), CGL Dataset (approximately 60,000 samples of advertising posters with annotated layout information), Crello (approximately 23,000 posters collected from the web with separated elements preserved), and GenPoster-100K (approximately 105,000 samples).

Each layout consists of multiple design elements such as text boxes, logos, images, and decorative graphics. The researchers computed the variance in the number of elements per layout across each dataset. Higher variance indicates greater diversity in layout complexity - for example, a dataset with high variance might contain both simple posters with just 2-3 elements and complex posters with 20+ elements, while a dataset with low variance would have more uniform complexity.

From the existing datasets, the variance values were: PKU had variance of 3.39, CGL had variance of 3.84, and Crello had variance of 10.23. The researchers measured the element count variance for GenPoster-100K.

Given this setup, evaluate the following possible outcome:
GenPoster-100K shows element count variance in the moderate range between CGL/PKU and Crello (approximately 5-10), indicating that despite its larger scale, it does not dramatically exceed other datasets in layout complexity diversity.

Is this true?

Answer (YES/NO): NO